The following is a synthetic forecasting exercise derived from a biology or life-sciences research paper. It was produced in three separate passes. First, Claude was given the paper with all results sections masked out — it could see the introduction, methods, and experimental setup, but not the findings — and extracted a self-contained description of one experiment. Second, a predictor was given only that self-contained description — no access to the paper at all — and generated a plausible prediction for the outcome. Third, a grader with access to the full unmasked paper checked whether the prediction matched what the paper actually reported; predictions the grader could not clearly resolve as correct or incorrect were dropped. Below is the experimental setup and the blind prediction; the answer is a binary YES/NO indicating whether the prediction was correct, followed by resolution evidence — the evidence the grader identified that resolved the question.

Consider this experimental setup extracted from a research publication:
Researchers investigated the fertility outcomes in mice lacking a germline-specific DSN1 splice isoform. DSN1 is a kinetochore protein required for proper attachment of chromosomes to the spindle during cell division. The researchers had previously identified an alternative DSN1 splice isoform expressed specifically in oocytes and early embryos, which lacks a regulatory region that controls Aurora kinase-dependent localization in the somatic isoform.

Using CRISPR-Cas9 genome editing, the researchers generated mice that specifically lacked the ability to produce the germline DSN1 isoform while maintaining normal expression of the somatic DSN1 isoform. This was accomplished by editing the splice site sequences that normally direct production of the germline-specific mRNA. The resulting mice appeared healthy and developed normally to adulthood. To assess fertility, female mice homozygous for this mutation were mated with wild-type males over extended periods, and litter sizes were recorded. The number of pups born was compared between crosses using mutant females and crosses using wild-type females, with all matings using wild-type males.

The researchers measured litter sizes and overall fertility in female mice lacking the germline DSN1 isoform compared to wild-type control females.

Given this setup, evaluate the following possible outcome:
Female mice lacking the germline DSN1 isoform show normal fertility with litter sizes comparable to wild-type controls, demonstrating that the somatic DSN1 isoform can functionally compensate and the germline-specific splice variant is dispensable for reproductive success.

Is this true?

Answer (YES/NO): NO